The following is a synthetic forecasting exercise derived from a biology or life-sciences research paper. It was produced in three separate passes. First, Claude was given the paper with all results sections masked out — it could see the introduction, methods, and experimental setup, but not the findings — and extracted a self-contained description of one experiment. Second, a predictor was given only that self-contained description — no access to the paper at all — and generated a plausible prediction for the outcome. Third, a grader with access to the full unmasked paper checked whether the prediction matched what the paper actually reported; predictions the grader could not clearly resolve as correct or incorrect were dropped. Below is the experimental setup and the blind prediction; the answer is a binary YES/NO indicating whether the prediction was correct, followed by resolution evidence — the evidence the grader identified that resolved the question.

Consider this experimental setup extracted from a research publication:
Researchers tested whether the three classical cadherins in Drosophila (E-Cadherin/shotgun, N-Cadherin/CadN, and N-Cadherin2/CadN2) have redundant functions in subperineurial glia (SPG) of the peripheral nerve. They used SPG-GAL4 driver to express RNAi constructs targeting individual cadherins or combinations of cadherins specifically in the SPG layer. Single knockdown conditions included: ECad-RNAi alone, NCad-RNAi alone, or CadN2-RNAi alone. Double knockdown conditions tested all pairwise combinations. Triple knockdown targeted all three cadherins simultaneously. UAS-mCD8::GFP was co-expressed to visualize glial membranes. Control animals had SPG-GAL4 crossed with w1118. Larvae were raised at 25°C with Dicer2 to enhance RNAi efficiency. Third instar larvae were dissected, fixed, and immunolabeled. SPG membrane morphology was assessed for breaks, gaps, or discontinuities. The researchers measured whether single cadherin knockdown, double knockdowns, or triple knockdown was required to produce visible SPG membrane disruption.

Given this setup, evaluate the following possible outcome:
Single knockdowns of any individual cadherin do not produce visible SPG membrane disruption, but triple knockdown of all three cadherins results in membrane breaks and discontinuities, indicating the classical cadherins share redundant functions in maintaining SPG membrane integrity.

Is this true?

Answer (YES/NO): NO